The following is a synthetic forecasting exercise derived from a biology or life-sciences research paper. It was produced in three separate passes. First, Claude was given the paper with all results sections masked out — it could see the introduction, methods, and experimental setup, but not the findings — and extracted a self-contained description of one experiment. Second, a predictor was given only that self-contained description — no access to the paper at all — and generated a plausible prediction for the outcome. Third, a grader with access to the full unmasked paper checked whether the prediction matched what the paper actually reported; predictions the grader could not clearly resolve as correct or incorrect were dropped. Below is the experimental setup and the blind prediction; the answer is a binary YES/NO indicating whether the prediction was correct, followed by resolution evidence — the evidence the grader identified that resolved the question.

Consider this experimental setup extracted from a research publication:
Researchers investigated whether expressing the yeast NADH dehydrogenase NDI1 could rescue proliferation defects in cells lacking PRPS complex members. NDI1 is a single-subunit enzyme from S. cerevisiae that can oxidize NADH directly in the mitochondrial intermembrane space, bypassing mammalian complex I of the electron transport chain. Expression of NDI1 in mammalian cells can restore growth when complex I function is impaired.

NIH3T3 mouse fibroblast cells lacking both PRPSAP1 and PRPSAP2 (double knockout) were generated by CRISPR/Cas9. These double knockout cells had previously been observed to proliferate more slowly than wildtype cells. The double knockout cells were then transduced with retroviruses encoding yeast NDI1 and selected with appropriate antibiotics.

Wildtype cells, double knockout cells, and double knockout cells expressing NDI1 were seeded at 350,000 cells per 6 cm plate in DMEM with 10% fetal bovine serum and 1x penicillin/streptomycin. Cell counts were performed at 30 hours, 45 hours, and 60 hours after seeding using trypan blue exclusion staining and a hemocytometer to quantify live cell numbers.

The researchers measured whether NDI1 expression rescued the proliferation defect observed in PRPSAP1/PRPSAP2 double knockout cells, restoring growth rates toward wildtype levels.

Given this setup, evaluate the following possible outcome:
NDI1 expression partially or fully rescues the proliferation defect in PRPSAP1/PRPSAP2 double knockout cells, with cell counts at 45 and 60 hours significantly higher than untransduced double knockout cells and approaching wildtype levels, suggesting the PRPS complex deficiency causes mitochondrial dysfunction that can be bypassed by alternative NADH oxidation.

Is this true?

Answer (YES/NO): NO